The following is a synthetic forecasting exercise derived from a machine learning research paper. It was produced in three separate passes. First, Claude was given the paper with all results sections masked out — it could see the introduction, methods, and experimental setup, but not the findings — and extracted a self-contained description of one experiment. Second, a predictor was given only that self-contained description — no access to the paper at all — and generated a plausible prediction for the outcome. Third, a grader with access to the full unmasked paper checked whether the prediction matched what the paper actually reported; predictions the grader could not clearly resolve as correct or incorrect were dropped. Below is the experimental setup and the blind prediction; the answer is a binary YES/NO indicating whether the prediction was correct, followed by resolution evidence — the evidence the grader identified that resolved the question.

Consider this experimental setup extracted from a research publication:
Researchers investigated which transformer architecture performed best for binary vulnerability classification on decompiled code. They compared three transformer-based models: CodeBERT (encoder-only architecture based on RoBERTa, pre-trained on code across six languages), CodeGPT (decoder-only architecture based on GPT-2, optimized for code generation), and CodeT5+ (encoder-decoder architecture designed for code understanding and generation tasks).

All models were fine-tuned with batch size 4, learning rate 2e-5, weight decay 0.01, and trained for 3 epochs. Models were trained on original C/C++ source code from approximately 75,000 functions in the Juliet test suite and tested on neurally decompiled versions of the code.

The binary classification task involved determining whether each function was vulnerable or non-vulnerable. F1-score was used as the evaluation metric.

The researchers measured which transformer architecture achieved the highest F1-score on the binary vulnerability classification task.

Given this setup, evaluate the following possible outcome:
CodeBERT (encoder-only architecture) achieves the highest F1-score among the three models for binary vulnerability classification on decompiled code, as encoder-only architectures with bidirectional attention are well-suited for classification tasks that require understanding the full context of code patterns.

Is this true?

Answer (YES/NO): NO